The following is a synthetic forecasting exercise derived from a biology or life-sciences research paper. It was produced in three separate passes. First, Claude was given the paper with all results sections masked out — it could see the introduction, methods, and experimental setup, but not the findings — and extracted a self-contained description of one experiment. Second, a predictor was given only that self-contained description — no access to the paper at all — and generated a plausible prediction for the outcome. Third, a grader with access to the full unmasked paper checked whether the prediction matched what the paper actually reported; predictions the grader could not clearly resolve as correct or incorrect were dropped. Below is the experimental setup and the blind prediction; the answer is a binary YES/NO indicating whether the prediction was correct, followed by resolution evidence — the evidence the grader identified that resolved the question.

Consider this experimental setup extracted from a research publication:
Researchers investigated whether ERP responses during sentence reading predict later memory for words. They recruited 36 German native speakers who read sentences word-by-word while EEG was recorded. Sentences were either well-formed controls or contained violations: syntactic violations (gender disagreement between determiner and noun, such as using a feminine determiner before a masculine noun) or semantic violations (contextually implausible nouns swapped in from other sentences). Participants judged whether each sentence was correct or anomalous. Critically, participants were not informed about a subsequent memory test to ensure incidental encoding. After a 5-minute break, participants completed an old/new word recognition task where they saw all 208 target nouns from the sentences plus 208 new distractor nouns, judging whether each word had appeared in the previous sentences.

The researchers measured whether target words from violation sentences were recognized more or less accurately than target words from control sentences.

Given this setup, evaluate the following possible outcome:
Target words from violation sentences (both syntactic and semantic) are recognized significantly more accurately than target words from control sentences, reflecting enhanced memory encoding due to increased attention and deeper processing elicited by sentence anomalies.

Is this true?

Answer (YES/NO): NO